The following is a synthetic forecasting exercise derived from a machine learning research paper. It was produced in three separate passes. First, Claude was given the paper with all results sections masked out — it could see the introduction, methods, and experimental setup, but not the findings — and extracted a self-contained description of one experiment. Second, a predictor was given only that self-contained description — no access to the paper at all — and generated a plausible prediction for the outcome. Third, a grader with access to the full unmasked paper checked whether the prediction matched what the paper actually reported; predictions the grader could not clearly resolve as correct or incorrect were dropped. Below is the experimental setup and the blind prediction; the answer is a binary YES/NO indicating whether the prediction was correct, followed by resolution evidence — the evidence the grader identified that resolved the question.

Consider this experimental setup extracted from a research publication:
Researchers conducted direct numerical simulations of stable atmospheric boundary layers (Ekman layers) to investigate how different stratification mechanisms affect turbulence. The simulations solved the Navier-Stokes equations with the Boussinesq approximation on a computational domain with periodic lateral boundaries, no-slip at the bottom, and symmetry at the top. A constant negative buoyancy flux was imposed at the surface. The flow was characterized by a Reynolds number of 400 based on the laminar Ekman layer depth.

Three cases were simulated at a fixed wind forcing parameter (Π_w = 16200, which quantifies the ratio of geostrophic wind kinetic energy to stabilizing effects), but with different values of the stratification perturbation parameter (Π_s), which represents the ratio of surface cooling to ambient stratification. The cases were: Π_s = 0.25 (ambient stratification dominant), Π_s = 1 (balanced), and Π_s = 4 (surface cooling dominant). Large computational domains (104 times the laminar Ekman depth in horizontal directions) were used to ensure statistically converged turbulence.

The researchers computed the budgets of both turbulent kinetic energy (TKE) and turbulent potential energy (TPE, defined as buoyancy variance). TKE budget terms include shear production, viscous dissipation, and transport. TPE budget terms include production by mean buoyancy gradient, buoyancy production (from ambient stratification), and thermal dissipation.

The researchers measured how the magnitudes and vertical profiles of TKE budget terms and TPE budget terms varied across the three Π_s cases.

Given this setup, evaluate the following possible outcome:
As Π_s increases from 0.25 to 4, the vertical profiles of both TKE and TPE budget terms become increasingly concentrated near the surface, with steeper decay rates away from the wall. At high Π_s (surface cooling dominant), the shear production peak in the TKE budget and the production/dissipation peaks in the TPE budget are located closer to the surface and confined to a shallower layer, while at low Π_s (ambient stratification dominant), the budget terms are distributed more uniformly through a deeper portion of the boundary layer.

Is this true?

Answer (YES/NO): NO